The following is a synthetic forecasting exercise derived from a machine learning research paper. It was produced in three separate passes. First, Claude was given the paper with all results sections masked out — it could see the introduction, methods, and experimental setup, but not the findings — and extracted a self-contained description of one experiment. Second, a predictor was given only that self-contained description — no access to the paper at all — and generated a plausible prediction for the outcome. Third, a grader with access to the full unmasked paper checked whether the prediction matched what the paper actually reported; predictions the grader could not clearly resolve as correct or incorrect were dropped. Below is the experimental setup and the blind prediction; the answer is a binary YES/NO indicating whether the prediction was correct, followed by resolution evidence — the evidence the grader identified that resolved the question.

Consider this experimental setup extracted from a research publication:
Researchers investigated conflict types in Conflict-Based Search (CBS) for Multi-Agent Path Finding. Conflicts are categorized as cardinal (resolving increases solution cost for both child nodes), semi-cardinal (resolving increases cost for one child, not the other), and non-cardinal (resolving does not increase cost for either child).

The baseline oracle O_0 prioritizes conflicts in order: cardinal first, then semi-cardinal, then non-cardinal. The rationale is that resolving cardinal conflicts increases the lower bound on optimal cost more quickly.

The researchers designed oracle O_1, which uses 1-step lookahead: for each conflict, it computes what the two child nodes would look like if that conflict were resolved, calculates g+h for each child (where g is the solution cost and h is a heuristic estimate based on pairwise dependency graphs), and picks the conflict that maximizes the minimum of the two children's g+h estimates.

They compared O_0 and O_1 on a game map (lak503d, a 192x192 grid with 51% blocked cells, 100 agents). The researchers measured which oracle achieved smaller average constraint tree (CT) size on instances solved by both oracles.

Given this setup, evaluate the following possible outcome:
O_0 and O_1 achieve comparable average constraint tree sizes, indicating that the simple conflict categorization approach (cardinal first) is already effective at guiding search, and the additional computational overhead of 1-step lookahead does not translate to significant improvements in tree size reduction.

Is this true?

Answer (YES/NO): NO